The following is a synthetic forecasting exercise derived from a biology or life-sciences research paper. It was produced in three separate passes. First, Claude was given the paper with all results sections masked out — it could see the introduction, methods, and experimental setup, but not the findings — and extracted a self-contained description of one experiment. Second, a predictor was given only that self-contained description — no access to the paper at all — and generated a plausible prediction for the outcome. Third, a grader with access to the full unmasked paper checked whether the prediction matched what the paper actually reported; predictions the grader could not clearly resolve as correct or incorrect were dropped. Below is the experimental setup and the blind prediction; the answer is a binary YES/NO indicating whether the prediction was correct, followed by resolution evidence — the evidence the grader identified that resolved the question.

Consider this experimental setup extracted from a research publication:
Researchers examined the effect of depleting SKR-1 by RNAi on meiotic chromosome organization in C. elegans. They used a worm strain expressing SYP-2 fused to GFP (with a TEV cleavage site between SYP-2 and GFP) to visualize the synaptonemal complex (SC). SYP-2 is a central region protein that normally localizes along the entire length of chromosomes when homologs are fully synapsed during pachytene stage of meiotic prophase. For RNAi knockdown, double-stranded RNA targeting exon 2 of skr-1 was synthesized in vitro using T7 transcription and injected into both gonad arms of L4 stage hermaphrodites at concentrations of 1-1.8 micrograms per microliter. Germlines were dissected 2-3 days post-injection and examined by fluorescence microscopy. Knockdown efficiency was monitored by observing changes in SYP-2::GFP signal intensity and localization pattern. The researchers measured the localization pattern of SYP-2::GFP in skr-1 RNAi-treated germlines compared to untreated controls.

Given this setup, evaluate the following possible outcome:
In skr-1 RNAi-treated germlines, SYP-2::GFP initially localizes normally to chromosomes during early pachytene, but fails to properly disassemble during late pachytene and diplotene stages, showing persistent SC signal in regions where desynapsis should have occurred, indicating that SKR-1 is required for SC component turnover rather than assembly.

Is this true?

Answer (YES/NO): NO